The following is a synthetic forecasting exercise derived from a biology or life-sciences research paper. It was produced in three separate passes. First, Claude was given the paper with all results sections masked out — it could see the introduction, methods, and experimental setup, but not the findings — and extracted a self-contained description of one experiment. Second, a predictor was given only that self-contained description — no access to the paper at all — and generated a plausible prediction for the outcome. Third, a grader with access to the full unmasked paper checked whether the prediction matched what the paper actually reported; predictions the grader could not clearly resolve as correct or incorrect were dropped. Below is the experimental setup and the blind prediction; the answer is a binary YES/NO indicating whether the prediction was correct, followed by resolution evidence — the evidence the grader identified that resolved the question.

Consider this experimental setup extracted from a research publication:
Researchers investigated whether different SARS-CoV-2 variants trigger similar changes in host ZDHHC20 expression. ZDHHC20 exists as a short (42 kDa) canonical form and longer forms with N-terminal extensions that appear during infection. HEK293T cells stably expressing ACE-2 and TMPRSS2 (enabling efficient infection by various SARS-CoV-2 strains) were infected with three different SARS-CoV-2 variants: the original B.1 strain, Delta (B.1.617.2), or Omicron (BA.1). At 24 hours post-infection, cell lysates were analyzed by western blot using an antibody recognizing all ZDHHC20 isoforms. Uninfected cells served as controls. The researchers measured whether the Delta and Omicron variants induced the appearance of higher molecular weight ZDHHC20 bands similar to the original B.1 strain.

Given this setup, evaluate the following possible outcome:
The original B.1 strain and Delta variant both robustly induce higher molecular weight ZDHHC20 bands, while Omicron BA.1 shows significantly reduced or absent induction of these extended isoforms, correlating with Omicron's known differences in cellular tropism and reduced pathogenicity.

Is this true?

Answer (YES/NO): NO